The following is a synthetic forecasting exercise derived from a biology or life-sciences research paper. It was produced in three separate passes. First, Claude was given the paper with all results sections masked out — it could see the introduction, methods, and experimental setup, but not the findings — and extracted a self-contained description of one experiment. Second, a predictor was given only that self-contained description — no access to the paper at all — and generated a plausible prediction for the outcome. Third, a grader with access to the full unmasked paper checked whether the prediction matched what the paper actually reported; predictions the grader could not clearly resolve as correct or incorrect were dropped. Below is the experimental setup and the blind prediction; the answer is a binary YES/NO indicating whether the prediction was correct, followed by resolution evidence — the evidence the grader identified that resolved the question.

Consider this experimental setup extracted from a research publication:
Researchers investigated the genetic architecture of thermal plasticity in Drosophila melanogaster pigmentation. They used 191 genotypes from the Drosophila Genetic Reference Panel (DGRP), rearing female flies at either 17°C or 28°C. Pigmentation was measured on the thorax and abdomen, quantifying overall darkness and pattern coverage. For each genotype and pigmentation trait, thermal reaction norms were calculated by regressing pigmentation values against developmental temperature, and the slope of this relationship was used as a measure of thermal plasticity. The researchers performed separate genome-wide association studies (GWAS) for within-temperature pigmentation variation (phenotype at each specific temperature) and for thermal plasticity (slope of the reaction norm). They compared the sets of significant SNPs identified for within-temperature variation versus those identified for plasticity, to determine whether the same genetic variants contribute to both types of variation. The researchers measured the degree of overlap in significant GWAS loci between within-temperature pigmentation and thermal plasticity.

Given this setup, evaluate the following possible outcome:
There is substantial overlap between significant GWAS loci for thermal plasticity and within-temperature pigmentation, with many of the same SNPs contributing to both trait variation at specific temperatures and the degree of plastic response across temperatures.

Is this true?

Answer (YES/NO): NO